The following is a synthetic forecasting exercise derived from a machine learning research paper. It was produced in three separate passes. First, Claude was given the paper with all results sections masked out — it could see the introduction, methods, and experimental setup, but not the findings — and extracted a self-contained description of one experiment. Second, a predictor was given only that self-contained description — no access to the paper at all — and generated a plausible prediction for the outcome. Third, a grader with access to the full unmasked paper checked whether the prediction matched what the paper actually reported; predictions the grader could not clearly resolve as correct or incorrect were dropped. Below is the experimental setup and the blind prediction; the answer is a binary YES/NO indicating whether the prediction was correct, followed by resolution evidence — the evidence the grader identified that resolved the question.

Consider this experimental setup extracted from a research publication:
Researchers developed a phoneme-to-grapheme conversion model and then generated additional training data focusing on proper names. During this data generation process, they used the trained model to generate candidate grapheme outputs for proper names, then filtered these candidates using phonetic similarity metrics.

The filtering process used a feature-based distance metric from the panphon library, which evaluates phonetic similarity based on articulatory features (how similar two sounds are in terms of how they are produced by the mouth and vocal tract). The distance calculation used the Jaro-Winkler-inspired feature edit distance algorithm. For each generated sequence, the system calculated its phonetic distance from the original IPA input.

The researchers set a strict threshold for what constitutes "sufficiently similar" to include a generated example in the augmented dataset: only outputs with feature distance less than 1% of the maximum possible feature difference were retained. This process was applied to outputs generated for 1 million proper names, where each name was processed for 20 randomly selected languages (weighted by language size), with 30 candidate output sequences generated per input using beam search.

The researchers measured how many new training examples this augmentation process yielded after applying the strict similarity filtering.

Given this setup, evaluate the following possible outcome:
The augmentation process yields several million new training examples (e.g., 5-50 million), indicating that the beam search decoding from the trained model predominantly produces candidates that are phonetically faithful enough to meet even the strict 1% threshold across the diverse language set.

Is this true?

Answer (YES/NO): NO